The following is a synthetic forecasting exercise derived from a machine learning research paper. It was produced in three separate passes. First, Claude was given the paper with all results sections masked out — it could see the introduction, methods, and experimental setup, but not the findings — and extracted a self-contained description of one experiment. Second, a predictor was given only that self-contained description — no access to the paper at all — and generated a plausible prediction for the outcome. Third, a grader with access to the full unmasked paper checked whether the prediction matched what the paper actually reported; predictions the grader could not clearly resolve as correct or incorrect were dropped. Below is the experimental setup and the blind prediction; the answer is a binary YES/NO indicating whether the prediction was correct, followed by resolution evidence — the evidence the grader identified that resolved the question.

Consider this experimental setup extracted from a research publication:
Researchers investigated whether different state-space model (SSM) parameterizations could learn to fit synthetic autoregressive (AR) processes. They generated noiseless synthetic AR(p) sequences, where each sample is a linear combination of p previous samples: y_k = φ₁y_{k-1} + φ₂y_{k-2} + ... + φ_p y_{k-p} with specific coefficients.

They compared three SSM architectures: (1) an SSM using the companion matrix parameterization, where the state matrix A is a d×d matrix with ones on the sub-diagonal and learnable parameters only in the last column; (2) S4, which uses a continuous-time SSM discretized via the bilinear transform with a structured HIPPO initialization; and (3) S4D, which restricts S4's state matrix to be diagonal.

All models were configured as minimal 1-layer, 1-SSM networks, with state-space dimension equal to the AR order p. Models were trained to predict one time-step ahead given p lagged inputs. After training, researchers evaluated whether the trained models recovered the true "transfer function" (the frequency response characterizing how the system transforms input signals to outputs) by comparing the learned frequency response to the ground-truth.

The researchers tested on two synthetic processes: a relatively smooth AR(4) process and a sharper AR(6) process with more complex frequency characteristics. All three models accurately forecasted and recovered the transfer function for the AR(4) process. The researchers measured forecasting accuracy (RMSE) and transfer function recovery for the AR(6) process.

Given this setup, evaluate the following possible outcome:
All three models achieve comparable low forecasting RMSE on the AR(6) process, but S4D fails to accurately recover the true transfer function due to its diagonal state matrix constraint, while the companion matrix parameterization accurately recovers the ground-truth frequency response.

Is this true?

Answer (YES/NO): NO